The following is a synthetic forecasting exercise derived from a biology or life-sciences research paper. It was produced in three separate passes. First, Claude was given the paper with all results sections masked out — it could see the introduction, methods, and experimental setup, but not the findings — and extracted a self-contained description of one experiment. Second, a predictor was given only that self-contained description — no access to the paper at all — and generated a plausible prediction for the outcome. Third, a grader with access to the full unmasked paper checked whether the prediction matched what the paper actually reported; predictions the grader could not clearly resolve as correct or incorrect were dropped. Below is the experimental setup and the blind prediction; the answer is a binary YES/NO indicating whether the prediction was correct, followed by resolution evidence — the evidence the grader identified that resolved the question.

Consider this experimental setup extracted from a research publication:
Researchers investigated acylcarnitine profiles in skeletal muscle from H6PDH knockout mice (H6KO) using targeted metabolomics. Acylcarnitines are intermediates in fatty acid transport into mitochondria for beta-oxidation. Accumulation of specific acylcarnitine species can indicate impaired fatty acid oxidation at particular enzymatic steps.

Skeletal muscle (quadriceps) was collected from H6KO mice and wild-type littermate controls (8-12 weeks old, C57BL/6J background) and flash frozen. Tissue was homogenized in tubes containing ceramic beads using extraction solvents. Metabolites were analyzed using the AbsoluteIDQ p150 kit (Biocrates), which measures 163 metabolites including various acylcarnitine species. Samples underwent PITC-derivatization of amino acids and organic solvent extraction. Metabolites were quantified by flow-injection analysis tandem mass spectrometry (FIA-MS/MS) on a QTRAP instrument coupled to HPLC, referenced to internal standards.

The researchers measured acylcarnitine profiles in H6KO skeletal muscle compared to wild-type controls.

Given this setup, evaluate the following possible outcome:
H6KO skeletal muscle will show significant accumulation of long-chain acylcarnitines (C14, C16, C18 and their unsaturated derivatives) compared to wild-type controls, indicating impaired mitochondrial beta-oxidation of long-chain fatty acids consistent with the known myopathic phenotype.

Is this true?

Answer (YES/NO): NO